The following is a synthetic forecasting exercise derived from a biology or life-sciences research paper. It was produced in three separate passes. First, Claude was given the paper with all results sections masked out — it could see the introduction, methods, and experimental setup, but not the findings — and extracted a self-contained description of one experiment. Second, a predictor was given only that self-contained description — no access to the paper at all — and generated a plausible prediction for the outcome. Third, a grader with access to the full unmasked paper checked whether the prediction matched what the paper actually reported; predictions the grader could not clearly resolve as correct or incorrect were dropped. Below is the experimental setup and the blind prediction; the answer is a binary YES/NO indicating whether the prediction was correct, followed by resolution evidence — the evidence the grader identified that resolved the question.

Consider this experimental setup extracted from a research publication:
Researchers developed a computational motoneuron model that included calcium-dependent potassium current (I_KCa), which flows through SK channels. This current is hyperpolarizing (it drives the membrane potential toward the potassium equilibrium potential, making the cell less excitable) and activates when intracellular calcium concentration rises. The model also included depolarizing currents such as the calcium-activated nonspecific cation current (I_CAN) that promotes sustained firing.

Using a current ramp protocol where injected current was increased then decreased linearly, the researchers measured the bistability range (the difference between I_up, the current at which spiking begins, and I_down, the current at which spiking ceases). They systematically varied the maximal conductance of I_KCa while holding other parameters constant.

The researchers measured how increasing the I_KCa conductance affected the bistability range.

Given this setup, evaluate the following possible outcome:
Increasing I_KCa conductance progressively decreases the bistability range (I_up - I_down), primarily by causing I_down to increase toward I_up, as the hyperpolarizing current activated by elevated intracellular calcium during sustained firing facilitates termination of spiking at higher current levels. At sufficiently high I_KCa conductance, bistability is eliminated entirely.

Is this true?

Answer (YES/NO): YES